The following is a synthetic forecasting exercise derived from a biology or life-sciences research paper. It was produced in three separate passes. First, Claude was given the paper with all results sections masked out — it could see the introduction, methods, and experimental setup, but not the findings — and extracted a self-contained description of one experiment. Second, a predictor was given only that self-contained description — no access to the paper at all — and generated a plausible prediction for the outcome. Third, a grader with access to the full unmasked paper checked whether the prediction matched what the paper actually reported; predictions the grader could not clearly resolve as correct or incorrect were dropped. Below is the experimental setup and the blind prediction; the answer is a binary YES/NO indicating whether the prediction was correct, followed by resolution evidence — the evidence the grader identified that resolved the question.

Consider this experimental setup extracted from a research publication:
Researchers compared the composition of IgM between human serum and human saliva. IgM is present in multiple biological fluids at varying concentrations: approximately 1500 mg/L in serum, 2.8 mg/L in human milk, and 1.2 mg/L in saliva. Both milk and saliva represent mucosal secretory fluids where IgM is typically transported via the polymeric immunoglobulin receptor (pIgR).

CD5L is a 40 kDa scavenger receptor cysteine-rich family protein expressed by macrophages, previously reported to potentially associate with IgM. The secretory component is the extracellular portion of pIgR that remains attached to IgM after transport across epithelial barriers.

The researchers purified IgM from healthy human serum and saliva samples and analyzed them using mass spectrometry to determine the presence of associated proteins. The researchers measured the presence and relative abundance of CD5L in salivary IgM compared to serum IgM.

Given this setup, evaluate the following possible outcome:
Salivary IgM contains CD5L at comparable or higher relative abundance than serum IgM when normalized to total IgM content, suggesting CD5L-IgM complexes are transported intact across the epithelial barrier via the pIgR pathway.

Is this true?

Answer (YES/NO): NO